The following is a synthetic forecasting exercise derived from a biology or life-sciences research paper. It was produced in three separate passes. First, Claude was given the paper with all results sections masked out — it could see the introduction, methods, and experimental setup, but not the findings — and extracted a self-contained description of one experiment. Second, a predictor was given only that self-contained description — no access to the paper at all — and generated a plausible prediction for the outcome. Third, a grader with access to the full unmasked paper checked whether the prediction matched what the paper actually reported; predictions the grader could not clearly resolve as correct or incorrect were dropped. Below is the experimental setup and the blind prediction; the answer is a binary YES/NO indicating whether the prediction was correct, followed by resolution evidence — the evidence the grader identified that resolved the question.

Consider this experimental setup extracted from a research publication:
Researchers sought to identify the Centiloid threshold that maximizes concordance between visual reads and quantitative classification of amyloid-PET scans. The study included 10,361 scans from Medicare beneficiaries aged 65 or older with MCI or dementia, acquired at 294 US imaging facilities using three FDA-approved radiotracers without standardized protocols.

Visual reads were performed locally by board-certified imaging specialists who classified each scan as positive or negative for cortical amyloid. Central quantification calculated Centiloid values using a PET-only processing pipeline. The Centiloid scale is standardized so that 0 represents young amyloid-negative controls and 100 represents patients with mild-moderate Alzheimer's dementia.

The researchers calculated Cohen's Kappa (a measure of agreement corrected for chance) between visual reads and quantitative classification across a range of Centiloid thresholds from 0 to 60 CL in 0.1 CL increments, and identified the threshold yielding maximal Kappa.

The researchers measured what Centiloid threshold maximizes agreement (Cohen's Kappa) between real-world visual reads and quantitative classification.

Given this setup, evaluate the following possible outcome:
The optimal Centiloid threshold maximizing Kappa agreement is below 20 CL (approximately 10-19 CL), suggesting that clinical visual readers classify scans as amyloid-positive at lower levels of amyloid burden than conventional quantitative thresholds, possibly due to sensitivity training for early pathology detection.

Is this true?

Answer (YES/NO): NO